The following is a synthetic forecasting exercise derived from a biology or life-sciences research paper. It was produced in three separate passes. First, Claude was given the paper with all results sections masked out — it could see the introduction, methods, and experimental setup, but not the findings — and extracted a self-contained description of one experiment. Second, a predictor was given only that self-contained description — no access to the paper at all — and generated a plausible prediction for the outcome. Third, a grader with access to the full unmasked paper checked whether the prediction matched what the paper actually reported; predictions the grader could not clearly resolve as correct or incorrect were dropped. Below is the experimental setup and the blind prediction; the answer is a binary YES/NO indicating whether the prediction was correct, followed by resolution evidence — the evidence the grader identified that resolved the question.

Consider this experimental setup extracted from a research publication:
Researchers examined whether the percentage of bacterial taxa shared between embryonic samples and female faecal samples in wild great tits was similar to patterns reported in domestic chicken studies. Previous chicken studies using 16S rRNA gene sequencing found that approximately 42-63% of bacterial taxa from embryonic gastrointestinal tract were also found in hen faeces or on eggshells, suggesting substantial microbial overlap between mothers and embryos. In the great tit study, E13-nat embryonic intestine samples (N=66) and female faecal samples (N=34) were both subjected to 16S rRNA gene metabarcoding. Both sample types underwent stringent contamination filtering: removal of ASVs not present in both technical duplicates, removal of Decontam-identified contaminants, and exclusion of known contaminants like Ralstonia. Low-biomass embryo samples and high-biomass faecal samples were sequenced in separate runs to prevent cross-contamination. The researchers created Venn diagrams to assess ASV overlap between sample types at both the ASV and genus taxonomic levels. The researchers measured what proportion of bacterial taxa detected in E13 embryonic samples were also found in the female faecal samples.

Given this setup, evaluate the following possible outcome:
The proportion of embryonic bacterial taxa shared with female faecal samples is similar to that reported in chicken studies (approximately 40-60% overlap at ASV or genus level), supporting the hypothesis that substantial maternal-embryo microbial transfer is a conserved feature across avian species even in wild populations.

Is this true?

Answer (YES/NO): NO